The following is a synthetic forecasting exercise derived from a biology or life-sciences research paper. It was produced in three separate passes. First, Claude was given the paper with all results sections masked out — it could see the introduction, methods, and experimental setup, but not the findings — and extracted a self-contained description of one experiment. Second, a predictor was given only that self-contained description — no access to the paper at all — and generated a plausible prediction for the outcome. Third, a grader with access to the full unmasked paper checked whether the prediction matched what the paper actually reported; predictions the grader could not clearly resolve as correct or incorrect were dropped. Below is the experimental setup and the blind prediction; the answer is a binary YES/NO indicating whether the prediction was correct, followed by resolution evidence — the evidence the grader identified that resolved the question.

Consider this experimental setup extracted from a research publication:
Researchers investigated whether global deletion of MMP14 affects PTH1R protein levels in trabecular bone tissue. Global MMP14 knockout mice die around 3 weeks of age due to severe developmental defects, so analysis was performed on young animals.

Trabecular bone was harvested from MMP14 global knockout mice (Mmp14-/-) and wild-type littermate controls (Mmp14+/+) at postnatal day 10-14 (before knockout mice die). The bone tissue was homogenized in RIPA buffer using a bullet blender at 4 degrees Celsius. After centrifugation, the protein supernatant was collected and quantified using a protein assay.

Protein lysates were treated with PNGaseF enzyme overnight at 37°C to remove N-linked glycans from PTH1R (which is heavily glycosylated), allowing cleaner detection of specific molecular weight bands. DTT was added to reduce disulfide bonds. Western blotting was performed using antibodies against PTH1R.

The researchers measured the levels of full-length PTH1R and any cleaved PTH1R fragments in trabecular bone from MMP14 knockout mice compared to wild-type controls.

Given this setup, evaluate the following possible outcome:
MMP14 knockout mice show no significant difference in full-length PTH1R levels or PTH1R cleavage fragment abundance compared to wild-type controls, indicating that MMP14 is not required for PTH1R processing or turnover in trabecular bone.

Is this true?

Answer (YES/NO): NO